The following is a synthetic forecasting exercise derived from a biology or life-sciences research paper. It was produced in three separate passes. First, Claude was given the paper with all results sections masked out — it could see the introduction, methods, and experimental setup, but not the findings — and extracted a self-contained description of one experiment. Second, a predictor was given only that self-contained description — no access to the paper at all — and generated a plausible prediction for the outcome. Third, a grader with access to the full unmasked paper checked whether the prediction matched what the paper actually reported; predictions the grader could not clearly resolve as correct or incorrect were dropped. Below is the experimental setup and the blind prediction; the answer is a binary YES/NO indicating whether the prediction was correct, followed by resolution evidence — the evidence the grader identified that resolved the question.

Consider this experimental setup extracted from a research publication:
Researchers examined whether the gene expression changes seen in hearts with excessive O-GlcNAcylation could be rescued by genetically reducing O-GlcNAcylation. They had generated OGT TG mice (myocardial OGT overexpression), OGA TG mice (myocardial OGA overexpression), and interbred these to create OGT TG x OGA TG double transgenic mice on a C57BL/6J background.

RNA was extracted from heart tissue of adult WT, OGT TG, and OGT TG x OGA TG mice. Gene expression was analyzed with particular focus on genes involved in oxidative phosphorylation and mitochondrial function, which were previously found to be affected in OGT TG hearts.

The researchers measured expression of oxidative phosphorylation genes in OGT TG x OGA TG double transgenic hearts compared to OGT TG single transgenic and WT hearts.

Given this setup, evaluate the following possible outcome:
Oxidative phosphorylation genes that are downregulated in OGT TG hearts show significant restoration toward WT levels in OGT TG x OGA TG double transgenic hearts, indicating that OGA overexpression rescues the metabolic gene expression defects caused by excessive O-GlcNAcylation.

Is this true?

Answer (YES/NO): YES